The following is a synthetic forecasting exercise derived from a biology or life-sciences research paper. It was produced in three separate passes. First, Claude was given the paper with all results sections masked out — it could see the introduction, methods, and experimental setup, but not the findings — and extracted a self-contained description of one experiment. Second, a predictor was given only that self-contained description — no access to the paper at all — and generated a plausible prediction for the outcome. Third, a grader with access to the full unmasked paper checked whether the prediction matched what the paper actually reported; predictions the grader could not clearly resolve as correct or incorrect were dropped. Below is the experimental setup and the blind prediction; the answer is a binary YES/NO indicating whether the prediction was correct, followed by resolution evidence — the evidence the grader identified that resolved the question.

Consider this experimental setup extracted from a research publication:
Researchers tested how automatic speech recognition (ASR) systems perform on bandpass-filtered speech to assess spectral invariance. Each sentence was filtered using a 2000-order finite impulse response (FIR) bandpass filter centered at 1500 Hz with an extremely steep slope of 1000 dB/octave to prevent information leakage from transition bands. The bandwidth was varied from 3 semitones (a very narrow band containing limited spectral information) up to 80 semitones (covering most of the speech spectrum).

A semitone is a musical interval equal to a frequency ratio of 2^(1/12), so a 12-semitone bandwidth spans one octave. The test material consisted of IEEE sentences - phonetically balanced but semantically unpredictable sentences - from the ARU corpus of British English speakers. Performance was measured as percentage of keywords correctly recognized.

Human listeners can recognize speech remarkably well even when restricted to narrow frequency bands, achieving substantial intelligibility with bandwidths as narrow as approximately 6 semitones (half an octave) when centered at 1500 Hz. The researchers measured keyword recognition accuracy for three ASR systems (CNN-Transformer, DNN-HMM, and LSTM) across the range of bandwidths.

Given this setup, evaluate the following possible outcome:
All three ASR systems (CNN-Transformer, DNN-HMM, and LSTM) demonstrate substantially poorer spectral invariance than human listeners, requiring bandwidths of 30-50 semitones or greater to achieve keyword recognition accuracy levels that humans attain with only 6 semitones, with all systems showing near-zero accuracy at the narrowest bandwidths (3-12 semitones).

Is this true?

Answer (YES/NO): NO